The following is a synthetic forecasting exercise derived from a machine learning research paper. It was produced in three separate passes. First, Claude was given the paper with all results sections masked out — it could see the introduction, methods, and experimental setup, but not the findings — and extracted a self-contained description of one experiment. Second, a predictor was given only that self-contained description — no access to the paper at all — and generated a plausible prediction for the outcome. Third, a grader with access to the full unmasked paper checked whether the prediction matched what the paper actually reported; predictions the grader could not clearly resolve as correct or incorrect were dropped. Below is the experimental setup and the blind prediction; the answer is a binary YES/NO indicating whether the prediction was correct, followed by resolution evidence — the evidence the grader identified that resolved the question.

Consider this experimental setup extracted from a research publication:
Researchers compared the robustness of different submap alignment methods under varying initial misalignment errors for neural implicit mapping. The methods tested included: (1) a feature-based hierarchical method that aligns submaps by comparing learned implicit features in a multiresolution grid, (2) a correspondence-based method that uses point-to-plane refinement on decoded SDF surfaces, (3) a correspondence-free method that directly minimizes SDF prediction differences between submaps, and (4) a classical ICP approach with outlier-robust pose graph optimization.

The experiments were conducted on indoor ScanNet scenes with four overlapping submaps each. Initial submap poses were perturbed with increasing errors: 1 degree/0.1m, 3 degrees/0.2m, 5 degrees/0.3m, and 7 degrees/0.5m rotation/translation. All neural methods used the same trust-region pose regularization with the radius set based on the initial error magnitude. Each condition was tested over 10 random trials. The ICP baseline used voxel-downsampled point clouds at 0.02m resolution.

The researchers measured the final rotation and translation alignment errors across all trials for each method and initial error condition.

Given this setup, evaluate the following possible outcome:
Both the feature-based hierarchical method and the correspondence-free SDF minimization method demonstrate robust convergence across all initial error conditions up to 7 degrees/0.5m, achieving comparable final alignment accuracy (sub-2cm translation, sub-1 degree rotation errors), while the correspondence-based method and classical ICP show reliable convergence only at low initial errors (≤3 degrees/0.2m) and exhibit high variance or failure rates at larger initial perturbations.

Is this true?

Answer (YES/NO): NO